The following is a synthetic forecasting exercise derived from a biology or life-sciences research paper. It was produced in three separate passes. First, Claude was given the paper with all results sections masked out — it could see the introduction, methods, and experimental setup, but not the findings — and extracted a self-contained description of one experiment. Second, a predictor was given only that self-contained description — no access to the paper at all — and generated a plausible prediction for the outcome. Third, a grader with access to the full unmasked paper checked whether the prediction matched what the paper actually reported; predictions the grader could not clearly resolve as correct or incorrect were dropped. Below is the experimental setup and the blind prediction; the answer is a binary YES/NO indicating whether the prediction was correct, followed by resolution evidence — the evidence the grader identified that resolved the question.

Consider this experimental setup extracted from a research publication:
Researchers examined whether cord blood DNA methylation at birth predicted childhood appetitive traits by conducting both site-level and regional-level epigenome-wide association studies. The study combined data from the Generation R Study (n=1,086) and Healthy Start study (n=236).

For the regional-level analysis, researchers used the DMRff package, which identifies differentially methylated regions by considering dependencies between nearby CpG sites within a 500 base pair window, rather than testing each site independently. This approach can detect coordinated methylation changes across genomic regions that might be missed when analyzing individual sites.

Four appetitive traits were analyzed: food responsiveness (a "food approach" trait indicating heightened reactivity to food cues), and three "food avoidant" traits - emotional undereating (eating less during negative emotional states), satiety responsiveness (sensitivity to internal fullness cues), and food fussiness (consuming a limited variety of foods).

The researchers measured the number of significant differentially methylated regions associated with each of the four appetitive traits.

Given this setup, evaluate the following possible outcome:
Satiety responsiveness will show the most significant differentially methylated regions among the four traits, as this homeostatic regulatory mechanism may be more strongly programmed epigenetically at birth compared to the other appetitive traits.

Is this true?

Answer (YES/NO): NO